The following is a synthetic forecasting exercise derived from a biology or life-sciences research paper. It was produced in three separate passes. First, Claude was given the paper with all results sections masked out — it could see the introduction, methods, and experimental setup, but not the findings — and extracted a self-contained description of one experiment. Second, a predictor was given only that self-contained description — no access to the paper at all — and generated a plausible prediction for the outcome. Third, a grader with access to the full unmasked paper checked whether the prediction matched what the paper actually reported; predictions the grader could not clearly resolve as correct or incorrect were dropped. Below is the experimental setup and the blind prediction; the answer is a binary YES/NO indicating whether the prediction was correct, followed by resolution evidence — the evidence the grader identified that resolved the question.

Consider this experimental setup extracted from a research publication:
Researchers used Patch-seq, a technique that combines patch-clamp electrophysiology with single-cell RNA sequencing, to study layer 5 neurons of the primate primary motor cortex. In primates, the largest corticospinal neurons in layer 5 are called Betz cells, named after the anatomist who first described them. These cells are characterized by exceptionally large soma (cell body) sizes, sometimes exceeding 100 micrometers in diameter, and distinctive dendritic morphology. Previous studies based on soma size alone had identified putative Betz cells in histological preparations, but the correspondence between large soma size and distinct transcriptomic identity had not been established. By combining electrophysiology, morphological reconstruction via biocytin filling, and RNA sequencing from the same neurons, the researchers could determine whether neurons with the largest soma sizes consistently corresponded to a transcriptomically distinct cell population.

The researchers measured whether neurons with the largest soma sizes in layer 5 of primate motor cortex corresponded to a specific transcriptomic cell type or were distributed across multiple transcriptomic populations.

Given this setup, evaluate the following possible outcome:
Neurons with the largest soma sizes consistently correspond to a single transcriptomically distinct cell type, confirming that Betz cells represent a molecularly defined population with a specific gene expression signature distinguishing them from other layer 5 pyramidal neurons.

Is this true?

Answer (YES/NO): NO